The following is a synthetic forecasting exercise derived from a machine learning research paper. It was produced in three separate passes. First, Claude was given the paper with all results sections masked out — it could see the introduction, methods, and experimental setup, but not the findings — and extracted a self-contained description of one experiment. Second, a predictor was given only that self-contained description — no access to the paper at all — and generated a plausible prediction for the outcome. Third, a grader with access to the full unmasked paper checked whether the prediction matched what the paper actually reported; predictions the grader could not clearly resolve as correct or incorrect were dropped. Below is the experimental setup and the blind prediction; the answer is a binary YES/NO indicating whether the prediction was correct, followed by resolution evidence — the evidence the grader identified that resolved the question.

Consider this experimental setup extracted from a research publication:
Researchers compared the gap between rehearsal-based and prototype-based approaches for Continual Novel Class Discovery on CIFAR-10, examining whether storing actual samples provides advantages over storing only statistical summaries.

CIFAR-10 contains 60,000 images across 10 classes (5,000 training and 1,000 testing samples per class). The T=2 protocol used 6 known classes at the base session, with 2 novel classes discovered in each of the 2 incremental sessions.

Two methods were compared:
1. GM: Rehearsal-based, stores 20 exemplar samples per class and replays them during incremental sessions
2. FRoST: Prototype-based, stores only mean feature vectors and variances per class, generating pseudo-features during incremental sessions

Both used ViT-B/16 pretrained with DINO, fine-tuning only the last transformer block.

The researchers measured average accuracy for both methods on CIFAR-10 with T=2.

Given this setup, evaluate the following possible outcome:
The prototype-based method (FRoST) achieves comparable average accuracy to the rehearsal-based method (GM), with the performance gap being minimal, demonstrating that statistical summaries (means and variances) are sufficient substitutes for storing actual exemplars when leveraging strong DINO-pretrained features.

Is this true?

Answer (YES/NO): NO